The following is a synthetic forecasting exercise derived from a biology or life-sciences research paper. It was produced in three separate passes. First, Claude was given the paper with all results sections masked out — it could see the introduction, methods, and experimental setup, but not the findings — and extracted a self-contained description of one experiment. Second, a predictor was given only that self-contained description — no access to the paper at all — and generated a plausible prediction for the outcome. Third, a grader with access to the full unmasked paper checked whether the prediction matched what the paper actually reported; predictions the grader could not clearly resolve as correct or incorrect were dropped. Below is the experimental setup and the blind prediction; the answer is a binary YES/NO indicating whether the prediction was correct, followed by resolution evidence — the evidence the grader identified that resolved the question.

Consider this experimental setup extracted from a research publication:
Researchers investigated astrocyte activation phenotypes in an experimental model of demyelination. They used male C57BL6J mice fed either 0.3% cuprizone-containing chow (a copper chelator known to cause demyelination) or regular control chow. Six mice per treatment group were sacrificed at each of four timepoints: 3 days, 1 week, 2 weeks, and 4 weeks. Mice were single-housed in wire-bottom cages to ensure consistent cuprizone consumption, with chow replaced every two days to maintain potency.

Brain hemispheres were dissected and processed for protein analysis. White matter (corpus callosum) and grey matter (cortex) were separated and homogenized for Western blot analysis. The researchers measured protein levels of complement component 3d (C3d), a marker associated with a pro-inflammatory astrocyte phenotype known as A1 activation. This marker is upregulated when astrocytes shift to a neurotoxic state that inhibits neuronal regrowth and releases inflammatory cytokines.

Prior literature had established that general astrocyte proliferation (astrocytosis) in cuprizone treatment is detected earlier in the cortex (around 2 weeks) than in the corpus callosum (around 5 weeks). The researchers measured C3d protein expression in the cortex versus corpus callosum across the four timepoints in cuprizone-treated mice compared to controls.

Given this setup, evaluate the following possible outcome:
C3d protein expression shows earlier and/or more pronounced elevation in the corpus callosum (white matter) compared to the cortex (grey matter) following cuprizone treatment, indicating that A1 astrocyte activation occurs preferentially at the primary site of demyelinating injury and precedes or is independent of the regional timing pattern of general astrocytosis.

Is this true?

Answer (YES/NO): NO